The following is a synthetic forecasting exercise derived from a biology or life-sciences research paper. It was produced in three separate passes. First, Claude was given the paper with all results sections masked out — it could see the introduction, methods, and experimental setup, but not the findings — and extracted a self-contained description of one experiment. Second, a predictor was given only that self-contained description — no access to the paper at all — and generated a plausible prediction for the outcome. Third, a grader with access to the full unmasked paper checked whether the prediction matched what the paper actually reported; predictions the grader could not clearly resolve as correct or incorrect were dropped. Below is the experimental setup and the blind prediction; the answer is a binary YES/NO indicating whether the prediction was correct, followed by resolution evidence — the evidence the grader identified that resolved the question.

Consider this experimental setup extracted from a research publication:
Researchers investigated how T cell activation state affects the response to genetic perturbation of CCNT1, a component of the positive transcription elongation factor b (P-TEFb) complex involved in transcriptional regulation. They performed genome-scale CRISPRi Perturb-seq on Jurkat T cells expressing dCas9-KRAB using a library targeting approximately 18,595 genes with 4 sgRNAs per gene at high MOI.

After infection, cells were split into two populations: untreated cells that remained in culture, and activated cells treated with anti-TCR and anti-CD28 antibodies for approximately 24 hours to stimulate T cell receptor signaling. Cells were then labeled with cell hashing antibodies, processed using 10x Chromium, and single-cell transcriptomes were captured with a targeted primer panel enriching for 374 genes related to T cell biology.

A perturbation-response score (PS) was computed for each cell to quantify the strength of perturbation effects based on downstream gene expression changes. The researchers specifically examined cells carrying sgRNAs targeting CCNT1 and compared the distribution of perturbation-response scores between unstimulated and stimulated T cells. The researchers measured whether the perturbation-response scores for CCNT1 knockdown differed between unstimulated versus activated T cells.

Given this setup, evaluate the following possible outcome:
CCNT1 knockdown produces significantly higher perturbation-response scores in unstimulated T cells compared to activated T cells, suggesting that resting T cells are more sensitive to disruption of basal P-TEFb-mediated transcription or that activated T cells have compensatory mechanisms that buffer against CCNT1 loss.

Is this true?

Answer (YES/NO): NO